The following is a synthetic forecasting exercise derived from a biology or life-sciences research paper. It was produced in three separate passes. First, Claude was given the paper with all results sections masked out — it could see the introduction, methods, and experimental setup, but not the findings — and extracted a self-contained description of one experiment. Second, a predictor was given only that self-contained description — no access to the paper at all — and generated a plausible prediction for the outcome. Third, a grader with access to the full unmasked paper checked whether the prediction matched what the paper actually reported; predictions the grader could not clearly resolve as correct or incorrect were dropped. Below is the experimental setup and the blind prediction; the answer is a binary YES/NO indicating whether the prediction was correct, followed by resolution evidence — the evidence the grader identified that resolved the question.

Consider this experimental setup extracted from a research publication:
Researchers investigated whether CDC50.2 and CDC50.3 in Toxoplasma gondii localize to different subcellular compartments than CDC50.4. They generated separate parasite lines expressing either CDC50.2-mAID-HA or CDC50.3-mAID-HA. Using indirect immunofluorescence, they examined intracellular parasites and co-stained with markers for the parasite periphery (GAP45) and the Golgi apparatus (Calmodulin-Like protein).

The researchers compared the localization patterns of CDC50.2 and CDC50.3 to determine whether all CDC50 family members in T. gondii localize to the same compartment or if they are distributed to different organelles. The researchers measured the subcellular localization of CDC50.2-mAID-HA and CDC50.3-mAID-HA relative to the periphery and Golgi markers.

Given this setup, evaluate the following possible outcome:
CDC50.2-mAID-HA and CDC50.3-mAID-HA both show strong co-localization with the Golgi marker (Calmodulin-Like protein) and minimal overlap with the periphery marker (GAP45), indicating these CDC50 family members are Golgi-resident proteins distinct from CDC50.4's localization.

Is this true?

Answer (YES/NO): NO